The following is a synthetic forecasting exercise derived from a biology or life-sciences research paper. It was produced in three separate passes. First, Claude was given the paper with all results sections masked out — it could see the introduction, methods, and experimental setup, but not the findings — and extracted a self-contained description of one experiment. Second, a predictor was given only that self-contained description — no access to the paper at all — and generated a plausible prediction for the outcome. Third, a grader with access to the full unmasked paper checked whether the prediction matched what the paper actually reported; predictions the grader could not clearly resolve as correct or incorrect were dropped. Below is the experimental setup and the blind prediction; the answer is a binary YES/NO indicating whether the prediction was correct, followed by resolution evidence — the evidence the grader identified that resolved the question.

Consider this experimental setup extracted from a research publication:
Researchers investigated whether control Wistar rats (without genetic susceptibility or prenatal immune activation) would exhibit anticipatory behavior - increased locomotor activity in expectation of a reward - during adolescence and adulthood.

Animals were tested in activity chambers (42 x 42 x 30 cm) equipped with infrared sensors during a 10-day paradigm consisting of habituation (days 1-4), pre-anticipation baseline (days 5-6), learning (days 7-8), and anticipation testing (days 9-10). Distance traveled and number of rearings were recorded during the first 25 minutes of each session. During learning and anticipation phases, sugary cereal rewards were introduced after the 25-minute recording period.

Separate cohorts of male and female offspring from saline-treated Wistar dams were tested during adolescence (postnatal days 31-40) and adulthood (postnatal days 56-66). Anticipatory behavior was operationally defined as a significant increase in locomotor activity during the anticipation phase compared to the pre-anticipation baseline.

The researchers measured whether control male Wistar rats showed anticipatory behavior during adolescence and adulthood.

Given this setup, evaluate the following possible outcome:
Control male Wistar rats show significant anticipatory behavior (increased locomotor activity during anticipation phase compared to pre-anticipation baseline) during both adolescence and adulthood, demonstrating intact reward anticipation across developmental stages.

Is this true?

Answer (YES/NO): NO